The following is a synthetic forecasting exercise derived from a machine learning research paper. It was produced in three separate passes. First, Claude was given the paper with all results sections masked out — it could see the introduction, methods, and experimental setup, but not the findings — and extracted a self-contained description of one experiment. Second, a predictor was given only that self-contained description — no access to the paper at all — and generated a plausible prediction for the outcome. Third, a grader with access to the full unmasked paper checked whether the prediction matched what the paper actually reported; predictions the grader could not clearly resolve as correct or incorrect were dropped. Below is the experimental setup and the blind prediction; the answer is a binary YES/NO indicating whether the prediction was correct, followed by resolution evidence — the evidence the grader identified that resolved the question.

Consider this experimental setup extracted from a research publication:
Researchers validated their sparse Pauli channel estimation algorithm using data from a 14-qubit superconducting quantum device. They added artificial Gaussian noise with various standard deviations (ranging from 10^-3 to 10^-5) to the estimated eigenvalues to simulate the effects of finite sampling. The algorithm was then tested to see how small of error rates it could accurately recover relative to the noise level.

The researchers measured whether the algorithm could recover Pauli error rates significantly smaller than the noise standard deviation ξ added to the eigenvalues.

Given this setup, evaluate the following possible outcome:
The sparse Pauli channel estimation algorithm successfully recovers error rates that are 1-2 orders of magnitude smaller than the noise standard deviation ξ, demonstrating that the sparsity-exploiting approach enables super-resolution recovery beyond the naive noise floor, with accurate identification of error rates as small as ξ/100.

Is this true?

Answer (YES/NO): YES